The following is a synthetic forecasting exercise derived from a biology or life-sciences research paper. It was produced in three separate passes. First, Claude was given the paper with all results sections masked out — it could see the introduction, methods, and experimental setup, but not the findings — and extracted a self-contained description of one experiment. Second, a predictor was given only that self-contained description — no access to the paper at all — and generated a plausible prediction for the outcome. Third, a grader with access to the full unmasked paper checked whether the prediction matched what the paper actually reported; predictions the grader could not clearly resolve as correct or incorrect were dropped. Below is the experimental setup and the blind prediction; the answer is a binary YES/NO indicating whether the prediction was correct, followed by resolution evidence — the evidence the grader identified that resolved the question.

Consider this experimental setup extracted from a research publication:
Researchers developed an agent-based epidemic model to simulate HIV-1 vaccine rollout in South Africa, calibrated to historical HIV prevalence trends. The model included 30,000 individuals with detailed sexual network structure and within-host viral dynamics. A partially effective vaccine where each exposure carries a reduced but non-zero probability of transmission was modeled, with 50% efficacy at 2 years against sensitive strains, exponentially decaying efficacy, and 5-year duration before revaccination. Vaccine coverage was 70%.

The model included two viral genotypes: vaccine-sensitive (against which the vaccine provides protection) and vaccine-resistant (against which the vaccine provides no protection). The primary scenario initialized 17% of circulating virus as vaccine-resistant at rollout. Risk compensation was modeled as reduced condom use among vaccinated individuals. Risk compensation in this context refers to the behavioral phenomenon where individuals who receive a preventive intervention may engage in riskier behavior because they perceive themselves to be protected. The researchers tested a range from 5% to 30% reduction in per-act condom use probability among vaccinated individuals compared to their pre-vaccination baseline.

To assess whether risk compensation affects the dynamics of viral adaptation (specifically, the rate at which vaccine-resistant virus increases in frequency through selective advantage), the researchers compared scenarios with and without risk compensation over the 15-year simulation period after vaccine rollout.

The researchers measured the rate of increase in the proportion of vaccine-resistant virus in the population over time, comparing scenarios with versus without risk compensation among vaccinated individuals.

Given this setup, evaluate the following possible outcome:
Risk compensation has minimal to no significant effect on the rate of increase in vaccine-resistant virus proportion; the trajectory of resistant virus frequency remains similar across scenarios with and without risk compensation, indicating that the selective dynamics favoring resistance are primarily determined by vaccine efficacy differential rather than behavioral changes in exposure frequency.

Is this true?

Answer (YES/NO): NO